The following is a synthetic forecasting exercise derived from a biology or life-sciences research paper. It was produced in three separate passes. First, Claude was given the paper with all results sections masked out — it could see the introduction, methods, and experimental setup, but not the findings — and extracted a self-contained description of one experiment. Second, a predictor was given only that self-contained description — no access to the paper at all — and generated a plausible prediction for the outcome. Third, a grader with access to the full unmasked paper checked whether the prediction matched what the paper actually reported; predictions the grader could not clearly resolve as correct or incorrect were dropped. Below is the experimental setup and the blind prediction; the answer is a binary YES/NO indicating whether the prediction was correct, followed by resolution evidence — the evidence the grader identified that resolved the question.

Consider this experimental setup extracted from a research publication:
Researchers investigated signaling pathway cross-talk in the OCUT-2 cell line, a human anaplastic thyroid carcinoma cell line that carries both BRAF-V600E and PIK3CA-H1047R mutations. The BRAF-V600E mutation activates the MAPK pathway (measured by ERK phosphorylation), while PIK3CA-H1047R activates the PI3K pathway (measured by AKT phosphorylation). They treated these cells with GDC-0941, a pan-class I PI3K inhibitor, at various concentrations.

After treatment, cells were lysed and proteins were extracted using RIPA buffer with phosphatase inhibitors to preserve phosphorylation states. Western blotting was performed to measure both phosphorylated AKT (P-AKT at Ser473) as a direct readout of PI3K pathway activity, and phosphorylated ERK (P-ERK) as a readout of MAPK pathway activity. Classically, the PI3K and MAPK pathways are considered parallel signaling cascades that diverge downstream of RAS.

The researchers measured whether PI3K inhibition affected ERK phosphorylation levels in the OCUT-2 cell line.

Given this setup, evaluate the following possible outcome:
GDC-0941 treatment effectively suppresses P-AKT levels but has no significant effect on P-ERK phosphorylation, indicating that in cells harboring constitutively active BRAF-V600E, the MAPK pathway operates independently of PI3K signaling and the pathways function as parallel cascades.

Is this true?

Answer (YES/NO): NO